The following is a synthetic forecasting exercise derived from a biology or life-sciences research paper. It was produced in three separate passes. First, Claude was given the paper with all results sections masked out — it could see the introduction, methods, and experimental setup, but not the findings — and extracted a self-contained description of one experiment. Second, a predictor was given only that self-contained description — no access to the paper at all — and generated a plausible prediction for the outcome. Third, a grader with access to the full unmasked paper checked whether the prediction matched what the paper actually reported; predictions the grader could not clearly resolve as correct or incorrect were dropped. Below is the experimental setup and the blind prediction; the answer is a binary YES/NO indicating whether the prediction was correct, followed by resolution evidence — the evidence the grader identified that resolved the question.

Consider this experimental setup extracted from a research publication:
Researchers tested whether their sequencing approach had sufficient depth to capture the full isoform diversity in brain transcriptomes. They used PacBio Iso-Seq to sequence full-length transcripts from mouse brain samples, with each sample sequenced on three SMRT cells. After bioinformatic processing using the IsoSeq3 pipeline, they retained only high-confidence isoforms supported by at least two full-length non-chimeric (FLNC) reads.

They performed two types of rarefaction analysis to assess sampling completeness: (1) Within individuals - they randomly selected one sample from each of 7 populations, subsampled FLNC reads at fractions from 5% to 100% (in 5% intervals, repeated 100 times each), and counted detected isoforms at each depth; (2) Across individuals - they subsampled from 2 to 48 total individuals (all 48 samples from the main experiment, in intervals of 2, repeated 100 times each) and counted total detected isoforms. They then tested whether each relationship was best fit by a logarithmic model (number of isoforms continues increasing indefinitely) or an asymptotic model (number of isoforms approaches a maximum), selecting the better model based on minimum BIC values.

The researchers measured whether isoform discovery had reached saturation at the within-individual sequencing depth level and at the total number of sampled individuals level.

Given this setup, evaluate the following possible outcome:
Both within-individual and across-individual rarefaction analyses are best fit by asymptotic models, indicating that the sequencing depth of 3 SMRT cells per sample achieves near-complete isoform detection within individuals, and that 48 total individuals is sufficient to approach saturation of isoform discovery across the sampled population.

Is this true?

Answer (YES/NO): NO